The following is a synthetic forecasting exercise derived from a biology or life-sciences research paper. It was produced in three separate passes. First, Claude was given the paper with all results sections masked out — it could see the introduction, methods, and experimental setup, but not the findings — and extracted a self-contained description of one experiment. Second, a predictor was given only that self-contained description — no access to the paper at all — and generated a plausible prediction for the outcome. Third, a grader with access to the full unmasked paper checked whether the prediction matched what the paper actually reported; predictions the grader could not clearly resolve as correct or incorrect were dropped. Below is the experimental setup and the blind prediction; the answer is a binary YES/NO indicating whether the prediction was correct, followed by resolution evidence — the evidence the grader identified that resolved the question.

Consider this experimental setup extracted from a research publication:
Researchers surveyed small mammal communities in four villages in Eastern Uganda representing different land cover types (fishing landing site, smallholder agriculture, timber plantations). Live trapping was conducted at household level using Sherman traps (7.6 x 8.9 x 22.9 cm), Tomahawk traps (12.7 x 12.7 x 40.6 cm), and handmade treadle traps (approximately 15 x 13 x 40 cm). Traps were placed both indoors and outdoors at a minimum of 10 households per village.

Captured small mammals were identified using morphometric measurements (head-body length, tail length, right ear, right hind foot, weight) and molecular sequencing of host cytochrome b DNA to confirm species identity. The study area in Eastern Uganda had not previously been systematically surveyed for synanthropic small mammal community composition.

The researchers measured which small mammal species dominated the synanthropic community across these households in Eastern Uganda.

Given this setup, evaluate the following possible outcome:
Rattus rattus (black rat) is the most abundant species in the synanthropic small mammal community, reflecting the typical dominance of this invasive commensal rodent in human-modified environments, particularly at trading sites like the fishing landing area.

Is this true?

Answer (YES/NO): YES